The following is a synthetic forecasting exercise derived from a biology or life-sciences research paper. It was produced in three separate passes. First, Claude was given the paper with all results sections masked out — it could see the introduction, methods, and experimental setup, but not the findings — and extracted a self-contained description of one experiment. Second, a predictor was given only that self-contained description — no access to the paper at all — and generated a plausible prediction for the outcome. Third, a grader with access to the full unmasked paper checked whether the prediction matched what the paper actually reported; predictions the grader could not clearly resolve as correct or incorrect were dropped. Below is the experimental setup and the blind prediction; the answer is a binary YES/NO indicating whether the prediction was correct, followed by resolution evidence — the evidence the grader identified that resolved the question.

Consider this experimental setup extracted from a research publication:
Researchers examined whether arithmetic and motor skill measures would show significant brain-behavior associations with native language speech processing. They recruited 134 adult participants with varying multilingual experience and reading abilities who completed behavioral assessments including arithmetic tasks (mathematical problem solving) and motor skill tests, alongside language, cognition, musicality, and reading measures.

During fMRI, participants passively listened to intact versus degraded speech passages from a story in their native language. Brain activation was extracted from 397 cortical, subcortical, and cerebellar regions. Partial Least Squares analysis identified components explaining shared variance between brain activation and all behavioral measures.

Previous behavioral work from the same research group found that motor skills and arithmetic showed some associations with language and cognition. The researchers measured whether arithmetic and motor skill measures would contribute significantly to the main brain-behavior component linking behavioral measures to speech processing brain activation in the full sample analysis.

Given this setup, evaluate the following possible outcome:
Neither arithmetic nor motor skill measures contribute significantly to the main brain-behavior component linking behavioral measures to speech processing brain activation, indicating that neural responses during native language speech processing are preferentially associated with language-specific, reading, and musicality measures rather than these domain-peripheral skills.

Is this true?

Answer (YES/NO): NO